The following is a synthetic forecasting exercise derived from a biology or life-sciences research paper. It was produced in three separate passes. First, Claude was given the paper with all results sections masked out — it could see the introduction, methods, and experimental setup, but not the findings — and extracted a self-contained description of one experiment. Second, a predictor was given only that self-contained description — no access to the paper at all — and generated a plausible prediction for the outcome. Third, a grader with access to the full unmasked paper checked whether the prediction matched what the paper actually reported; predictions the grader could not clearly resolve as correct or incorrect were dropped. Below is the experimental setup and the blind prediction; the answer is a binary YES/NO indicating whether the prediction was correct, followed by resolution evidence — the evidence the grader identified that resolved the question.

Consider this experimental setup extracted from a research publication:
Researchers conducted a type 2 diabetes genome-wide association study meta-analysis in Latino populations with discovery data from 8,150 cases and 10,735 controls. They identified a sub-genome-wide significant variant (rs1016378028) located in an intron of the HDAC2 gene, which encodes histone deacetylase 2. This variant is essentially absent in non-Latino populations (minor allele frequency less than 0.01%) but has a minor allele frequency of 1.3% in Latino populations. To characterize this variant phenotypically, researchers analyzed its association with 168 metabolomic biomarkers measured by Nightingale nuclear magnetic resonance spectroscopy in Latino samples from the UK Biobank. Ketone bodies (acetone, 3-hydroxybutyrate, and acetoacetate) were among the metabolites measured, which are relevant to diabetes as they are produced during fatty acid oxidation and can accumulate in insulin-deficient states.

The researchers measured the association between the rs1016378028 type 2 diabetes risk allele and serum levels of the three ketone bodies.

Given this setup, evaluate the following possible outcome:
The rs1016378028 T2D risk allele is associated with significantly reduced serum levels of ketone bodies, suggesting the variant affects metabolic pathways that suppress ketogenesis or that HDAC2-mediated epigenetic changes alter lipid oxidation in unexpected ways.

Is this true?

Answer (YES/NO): NO